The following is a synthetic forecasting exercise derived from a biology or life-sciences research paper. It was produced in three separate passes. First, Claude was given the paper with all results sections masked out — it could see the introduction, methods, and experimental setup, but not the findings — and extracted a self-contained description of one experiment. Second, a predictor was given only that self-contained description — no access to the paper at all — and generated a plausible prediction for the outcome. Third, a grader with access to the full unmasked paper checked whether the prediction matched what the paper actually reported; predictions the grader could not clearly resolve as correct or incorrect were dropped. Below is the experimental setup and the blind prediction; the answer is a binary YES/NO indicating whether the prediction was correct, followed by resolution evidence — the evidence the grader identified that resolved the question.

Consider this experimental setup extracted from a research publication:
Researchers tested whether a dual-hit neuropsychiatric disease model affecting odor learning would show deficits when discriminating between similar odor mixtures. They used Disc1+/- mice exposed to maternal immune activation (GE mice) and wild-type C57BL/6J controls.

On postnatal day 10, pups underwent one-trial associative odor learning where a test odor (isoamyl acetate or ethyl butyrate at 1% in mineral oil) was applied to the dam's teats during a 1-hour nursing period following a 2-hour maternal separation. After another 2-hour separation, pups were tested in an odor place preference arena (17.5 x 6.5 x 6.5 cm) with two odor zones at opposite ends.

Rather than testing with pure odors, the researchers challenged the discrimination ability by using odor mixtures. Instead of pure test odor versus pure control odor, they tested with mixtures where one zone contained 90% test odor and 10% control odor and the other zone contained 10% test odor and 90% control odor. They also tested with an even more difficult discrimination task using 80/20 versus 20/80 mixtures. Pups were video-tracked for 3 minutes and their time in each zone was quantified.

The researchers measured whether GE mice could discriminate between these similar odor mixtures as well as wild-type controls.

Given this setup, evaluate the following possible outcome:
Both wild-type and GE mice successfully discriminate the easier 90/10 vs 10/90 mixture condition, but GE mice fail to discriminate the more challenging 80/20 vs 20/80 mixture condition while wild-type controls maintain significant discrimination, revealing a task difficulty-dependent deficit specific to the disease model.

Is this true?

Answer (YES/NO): NO